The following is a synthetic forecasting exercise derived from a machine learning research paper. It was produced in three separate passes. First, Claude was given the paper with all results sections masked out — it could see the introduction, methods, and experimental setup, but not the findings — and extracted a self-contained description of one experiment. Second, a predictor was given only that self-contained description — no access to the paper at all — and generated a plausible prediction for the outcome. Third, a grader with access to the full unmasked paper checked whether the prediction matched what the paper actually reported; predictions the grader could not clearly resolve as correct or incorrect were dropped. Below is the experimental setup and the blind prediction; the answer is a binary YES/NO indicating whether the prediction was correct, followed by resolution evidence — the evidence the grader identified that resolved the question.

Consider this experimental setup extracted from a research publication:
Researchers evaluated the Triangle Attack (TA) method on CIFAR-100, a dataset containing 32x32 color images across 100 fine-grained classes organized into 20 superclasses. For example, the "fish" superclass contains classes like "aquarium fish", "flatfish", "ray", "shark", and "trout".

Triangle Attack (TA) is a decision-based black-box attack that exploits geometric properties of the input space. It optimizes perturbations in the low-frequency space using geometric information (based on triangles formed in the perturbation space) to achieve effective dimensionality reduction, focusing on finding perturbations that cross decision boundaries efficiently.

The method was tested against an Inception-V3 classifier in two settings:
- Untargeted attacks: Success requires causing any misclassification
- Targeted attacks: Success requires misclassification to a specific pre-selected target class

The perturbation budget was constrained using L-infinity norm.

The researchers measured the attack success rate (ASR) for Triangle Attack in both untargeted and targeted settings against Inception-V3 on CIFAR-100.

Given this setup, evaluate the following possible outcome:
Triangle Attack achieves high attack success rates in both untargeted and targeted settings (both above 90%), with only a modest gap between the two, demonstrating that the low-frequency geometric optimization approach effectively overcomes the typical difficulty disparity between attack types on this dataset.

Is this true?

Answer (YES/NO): NO